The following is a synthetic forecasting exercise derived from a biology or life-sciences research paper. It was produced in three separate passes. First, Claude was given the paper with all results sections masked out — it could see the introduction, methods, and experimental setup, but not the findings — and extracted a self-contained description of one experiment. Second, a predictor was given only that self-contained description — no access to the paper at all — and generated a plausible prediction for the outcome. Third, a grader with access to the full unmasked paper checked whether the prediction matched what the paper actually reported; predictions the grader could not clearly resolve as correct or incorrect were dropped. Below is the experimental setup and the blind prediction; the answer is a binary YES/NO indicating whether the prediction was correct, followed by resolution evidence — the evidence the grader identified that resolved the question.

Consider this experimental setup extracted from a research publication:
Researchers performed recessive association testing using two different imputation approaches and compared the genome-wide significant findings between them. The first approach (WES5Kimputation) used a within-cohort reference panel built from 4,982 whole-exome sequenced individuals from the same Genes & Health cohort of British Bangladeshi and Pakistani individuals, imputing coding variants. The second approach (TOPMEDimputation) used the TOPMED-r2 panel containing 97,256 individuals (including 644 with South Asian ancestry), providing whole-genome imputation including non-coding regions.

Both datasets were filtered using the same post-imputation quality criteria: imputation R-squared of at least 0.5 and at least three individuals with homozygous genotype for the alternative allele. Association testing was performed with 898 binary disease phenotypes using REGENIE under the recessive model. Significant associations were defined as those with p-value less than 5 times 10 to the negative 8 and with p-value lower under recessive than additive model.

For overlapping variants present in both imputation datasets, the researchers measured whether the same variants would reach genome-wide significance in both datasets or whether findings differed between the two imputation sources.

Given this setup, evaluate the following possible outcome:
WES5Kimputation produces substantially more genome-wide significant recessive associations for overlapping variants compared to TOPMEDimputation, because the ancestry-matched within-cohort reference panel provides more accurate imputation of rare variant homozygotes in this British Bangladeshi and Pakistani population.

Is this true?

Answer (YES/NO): NO